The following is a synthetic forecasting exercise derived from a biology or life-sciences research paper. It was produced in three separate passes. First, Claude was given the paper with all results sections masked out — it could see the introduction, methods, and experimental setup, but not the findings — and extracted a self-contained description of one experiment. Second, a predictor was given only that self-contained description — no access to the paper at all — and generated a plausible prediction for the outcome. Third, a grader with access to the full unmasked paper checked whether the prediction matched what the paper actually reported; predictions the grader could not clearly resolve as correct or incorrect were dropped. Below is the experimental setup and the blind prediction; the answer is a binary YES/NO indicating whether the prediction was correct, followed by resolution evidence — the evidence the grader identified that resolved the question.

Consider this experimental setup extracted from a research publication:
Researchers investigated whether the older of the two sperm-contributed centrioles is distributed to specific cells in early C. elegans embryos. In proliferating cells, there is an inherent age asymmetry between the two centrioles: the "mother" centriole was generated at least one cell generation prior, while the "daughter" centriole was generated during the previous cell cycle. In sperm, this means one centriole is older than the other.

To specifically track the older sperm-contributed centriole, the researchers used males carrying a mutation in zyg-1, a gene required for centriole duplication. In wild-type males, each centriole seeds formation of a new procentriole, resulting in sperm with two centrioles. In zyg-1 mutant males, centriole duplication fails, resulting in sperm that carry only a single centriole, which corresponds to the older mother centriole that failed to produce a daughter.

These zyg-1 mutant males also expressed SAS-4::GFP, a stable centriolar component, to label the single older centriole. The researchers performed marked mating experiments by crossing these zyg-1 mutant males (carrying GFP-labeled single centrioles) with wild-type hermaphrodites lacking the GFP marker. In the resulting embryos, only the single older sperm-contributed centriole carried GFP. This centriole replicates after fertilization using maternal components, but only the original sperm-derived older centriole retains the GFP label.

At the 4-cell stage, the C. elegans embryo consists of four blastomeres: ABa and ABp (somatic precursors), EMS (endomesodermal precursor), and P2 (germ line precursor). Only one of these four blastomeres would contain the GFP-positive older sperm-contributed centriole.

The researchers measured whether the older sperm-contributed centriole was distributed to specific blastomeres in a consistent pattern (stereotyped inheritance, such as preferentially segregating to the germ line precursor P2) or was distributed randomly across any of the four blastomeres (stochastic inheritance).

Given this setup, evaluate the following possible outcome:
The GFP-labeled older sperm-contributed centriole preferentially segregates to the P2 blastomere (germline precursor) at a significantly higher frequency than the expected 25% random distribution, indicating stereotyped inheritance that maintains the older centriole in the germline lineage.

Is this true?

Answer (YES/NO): NO